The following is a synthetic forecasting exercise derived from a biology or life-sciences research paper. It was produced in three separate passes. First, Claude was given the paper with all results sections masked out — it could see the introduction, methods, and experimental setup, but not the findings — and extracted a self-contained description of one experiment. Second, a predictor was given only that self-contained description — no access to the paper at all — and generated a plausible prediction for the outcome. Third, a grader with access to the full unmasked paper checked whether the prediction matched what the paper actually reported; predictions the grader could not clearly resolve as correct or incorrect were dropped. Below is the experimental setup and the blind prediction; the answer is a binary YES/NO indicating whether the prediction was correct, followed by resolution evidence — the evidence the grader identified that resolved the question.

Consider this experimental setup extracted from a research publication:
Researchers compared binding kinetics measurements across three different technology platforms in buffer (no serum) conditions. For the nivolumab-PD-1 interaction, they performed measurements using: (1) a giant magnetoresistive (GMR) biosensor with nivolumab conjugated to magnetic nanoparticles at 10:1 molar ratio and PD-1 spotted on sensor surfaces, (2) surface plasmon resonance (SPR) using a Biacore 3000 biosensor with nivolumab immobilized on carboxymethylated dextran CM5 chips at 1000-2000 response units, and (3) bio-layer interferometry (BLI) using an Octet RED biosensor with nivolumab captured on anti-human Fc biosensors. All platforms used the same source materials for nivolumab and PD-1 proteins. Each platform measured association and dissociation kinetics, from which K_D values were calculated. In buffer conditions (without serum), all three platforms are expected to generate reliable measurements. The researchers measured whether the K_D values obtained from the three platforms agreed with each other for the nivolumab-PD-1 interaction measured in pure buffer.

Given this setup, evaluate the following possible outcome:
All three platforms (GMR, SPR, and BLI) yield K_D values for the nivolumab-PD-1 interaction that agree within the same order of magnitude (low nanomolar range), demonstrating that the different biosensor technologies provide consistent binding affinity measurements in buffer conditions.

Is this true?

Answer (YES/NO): NO